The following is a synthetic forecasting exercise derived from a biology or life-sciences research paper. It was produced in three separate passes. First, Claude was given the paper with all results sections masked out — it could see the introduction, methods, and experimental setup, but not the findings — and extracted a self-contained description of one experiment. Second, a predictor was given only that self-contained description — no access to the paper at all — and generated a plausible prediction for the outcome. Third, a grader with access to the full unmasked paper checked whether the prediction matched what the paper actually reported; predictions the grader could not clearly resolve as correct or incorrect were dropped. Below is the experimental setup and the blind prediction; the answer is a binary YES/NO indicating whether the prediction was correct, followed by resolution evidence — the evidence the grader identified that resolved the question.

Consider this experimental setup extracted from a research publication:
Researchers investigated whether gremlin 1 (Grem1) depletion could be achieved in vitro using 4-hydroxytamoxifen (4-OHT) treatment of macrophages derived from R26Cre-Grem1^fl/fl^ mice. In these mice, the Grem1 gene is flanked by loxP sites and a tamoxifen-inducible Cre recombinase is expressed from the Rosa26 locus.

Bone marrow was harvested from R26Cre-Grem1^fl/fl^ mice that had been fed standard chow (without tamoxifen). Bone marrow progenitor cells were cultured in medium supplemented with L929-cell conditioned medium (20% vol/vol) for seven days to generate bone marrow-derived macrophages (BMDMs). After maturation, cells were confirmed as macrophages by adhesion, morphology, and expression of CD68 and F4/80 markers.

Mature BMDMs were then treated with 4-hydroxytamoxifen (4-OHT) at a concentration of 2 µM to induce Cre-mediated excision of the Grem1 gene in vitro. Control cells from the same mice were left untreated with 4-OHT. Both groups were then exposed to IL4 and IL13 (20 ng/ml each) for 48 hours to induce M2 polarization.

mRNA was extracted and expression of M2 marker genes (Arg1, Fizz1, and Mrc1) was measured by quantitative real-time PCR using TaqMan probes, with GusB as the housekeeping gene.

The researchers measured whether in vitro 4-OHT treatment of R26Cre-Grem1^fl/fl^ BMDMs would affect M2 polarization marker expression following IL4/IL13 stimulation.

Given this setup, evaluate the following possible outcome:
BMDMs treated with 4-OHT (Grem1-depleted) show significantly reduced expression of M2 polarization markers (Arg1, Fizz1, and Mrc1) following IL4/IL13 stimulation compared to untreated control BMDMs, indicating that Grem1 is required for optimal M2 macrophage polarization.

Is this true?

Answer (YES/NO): NO